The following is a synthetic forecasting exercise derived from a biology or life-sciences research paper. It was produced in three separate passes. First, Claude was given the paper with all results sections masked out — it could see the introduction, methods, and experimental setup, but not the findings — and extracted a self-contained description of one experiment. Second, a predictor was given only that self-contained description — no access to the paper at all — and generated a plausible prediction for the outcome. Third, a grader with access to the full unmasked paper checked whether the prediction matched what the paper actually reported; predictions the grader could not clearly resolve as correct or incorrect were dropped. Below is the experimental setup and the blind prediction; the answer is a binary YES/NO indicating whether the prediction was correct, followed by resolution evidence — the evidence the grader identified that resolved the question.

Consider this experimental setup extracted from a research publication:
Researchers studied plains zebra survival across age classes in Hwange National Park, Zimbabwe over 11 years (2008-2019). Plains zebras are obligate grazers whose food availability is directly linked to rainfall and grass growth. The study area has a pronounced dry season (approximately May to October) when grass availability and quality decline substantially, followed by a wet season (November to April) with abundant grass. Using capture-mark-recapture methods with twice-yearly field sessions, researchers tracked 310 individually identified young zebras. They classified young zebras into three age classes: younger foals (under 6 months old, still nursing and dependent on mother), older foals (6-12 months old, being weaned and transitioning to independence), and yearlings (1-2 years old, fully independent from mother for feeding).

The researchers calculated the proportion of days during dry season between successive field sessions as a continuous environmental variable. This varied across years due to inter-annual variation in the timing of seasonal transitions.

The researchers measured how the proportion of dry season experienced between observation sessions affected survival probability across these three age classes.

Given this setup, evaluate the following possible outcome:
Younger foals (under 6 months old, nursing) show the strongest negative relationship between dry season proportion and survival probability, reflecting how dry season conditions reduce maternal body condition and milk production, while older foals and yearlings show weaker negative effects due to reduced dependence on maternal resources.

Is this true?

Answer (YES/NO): NO